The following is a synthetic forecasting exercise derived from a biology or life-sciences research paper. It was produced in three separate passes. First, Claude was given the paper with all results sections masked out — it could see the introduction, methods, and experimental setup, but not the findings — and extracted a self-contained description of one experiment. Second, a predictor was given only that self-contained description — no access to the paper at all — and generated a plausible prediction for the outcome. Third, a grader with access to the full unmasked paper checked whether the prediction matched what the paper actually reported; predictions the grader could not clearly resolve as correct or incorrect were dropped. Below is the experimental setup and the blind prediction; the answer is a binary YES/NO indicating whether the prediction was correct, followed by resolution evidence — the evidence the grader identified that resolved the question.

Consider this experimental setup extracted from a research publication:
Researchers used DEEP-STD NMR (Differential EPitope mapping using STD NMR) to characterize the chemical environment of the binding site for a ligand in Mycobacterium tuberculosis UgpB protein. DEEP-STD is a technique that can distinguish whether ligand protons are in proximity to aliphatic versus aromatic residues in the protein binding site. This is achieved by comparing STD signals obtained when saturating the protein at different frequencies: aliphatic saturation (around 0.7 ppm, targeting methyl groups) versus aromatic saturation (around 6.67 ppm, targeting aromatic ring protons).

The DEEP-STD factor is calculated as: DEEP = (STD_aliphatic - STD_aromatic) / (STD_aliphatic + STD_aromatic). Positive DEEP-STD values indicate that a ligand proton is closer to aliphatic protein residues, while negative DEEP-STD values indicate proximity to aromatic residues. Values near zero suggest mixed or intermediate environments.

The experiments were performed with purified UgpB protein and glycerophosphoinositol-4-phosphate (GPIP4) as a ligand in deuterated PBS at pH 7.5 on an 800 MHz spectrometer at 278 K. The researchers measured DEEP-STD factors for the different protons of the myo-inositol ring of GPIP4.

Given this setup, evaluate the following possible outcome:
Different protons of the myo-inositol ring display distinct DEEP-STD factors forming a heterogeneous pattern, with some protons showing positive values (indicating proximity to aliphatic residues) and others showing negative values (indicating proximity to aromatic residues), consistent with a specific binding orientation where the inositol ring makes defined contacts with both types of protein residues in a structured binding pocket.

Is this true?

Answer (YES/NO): YES